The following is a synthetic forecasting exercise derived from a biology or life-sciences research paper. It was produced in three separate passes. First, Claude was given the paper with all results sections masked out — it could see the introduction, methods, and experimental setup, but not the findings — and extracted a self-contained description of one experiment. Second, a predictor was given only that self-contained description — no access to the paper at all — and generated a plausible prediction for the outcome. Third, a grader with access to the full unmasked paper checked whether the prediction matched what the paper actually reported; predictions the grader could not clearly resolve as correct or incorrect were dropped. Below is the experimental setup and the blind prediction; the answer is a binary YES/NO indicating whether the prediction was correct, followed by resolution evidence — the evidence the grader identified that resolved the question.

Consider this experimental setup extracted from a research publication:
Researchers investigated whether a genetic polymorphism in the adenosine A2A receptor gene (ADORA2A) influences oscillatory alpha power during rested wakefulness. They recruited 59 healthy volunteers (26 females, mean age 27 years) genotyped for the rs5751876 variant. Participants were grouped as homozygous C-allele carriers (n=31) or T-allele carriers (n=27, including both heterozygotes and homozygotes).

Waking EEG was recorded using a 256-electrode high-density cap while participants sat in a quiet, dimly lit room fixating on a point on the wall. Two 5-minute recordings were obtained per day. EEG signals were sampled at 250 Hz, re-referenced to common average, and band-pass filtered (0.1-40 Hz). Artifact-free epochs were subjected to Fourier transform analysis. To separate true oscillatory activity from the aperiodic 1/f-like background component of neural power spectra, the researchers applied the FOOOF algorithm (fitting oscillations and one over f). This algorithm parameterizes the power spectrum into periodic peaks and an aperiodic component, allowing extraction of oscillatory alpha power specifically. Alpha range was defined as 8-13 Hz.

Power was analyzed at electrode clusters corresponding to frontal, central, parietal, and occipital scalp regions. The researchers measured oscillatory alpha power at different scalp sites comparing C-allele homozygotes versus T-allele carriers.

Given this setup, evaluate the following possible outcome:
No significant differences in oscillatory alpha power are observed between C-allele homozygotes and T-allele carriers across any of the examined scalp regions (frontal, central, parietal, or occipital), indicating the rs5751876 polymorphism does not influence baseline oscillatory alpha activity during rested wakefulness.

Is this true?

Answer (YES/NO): NO